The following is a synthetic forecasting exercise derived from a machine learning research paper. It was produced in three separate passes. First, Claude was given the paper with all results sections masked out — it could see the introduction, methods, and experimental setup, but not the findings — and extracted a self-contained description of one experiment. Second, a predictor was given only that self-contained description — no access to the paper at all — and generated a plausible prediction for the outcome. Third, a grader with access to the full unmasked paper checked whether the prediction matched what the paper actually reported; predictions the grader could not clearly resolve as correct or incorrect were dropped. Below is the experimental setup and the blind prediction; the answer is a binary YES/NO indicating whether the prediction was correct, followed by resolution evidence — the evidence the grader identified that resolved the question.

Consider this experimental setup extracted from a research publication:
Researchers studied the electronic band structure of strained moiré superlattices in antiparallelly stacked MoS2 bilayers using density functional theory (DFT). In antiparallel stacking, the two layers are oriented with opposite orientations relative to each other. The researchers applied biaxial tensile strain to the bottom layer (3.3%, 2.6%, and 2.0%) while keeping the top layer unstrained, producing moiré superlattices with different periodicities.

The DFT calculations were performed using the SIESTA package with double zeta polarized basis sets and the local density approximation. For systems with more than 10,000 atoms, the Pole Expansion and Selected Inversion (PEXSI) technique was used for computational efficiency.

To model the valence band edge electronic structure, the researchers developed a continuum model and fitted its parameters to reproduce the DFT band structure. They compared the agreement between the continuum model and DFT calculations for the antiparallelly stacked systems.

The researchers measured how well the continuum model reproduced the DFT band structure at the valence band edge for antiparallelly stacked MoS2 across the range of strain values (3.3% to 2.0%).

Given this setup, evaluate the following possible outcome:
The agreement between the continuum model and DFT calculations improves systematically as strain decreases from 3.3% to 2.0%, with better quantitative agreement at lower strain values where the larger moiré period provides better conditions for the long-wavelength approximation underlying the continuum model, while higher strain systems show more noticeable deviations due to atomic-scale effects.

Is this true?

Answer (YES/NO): NO